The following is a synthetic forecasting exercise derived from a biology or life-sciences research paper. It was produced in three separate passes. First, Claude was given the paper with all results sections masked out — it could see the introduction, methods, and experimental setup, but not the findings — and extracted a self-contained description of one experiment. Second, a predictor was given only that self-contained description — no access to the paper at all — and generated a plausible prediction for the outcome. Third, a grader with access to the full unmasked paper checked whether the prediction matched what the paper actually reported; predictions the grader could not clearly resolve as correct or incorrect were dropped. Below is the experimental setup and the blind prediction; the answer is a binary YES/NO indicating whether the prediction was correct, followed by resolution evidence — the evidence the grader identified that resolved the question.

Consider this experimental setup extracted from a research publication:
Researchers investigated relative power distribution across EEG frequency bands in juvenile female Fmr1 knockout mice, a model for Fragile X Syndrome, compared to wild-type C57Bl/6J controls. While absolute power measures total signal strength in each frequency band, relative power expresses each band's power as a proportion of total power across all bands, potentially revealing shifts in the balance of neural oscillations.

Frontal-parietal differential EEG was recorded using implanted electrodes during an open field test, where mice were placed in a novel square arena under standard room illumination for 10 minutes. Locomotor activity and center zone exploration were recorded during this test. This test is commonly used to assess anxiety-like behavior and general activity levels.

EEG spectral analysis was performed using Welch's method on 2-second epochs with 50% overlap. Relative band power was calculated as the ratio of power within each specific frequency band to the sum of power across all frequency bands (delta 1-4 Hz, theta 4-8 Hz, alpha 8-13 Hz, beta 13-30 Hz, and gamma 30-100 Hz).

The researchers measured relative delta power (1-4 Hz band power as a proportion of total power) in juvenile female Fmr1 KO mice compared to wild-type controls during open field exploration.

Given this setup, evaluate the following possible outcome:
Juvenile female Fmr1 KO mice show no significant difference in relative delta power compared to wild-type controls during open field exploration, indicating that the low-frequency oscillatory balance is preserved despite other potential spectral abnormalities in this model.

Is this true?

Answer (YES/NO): YES